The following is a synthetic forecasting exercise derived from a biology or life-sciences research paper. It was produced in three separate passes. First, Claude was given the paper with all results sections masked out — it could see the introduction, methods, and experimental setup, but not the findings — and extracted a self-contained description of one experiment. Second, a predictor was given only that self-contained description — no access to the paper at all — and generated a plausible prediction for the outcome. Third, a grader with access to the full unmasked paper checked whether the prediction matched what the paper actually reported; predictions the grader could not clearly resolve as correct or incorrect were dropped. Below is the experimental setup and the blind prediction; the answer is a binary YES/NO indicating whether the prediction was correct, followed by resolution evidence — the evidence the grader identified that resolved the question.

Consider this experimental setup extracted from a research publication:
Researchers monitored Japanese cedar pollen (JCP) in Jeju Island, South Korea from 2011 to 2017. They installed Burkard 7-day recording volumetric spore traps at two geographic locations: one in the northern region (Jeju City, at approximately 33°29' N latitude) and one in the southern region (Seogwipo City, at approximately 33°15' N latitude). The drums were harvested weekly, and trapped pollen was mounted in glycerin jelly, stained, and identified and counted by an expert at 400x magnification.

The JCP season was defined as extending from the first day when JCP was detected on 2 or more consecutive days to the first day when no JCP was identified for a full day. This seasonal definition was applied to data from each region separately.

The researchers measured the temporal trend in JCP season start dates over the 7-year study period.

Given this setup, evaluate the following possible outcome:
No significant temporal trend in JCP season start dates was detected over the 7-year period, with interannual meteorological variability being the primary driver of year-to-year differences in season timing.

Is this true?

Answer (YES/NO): NO